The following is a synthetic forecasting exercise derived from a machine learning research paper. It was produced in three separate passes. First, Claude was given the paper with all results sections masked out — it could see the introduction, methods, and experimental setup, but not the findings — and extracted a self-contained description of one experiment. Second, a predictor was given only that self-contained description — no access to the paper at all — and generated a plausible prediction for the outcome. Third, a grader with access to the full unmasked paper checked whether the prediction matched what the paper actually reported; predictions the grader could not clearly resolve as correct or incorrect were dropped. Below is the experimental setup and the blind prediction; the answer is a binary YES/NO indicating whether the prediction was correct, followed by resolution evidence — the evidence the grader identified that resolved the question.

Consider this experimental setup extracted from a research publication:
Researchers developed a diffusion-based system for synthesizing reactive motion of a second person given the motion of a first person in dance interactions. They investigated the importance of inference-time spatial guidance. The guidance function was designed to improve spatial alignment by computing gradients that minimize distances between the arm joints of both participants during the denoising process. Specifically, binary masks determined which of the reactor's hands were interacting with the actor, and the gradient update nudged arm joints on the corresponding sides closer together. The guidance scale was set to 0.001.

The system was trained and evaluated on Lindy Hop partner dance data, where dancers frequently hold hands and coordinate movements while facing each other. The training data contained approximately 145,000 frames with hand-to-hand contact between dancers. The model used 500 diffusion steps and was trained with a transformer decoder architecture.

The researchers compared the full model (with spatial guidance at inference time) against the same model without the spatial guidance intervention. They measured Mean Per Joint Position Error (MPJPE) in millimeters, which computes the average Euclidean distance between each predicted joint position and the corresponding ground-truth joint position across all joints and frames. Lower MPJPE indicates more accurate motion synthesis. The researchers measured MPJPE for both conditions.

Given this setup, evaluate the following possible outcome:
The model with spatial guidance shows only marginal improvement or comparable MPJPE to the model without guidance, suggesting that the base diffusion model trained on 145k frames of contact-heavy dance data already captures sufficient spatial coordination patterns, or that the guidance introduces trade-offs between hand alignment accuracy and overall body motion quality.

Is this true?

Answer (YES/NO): YES